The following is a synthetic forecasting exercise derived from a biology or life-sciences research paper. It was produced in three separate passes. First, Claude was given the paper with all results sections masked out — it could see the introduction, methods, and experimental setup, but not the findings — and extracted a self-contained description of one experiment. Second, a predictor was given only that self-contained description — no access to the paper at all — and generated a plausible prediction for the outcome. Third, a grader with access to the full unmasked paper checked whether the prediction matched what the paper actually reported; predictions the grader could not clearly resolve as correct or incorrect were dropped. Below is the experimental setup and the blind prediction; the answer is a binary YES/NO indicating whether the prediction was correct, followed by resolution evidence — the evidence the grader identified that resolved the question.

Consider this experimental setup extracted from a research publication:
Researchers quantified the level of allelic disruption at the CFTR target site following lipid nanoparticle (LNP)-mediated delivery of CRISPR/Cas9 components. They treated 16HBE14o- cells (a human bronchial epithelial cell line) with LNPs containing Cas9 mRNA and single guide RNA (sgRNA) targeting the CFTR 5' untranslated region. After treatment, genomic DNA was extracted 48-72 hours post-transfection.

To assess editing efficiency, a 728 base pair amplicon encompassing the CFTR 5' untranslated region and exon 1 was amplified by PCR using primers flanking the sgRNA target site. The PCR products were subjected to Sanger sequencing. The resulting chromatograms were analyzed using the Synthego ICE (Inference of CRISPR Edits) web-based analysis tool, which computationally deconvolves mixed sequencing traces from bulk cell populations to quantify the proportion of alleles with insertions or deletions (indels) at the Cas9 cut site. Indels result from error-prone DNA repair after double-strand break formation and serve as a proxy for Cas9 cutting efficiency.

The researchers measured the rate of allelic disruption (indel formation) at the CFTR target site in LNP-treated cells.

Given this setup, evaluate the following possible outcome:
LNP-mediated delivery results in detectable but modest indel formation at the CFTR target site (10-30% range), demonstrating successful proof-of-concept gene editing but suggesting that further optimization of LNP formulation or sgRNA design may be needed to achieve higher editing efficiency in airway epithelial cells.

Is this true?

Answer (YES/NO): NO